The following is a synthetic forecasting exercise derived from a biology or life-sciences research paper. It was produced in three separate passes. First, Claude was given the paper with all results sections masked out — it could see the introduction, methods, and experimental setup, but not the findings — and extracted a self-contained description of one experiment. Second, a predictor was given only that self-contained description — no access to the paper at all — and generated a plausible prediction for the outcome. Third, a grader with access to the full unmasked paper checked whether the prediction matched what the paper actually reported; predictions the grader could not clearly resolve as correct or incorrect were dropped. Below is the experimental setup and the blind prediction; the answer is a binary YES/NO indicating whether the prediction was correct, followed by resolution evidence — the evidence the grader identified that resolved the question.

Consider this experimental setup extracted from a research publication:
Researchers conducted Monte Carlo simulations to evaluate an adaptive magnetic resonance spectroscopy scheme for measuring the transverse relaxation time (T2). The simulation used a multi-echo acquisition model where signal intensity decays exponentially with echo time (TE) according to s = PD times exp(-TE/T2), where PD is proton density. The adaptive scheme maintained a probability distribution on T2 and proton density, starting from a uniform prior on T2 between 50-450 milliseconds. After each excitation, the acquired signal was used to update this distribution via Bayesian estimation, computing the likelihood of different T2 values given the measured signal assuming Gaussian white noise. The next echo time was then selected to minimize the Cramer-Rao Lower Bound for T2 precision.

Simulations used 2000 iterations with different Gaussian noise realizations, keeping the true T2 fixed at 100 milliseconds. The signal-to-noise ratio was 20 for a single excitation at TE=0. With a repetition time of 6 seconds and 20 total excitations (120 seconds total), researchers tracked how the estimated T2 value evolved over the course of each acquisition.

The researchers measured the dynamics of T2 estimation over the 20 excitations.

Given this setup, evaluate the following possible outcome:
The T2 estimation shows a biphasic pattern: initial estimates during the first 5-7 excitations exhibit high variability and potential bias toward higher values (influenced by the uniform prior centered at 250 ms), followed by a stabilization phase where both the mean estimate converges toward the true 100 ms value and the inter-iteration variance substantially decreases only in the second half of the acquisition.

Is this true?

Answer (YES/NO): NO